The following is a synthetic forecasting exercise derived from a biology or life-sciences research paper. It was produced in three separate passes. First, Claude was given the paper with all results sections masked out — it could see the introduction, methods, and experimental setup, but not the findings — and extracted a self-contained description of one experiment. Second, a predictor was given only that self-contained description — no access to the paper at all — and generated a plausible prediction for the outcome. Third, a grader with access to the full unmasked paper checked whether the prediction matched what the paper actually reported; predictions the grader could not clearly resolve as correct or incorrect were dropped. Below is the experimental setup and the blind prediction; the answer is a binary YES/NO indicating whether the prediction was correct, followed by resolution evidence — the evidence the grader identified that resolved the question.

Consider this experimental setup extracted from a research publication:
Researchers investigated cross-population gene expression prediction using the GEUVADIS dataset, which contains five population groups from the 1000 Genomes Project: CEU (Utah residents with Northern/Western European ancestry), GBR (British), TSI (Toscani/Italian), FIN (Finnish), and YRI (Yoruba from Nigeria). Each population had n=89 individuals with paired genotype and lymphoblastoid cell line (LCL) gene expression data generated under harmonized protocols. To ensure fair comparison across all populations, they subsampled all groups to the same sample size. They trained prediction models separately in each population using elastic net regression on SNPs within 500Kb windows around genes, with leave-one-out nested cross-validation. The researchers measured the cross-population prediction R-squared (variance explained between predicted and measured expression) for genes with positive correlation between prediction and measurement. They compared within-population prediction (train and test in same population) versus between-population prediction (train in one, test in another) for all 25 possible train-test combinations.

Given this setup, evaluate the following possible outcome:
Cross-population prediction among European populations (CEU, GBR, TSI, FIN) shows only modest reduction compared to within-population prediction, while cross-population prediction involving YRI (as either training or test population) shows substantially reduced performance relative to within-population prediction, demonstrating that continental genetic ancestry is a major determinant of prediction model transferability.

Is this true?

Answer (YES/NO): NO